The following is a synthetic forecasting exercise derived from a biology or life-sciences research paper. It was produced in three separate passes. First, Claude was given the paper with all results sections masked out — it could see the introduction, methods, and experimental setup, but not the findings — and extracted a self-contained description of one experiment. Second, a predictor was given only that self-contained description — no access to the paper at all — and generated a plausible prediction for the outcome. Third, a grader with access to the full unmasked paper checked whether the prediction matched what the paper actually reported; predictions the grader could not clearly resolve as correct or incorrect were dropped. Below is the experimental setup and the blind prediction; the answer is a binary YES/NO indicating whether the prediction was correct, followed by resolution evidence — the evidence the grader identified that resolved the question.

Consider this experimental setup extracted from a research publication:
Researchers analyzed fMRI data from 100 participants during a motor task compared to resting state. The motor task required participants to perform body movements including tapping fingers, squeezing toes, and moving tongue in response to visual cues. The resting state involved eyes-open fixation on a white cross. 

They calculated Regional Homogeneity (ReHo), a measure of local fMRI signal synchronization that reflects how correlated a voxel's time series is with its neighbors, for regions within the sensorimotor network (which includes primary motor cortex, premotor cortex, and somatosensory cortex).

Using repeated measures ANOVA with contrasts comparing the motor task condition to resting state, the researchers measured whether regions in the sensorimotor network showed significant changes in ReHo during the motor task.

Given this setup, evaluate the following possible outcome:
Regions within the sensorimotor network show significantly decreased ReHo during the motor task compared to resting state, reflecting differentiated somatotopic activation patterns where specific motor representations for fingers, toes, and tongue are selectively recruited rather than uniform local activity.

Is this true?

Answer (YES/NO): YES